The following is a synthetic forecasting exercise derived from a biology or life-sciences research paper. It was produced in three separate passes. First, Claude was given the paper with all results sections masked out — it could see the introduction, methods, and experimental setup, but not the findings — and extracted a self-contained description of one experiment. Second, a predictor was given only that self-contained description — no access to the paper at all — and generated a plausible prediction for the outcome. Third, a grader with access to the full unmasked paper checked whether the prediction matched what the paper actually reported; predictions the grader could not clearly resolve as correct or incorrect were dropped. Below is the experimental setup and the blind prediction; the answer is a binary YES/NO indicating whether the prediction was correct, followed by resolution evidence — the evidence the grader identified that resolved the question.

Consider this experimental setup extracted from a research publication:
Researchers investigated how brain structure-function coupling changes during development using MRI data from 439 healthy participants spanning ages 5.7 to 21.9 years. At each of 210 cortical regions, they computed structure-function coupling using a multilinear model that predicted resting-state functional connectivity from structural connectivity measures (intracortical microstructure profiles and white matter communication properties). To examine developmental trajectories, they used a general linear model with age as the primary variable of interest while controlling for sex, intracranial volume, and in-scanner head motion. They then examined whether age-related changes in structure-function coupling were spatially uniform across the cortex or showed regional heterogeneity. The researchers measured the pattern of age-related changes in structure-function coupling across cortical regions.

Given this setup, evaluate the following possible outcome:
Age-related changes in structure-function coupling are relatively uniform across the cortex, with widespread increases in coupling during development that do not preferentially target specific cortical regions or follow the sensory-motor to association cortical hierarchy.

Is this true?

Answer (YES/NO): NO